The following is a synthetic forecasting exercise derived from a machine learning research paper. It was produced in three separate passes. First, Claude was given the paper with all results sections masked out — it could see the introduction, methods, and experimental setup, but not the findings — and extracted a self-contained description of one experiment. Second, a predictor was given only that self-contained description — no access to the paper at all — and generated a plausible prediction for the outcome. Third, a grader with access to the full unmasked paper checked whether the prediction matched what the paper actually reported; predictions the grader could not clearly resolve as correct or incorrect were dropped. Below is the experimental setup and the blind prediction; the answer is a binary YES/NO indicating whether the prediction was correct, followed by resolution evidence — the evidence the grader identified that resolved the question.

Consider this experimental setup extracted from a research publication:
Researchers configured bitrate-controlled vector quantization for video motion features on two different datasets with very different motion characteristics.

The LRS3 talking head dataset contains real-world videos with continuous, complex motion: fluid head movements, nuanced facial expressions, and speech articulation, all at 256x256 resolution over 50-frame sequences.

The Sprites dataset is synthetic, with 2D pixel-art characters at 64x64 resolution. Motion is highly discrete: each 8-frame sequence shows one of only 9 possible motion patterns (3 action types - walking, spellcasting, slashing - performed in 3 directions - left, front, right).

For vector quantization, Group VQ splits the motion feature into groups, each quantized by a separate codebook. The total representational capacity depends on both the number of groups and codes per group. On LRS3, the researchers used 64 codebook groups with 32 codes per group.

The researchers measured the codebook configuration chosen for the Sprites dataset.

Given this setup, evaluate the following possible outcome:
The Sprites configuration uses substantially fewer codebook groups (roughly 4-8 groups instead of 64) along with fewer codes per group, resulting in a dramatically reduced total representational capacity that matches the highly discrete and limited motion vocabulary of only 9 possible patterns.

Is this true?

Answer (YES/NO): NO